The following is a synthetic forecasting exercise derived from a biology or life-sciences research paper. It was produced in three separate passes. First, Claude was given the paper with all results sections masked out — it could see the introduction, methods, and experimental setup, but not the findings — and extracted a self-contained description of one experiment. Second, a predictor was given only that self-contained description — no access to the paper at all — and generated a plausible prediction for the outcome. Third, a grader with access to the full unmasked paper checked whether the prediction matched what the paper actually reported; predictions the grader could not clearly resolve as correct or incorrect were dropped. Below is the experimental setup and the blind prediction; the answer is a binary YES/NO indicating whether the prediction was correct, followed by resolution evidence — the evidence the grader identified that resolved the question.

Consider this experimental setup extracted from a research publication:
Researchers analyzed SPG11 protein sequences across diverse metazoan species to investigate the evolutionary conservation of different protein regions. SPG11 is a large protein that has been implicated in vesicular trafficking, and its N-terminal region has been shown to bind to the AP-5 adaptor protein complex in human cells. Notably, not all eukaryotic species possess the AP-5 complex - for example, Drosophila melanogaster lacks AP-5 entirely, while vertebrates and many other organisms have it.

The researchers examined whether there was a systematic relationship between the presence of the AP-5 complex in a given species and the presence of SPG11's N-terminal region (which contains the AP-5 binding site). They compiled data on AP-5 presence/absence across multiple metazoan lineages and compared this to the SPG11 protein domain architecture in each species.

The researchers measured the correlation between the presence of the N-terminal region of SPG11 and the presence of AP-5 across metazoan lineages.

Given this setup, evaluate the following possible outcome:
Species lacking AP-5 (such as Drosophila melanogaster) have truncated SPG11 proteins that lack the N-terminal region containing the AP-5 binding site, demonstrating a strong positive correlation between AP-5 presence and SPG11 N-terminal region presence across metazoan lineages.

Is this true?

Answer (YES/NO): YES